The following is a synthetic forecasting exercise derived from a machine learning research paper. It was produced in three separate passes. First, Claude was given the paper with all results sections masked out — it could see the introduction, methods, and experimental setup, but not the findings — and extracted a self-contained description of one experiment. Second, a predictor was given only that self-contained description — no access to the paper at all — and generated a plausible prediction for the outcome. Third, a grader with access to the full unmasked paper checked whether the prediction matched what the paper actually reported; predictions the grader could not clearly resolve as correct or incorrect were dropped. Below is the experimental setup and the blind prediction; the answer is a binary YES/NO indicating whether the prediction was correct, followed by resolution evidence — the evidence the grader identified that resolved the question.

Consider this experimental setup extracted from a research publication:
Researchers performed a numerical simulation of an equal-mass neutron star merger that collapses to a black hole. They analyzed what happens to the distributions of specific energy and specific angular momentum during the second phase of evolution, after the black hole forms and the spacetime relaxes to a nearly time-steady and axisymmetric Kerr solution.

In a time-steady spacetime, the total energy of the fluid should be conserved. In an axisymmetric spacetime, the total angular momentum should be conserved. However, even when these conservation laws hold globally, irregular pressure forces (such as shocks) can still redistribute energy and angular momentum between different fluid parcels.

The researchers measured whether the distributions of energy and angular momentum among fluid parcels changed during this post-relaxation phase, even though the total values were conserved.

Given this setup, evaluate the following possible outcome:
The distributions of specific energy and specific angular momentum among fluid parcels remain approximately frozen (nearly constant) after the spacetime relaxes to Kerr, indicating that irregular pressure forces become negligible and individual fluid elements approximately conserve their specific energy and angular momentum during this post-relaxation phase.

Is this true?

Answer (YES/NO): NO